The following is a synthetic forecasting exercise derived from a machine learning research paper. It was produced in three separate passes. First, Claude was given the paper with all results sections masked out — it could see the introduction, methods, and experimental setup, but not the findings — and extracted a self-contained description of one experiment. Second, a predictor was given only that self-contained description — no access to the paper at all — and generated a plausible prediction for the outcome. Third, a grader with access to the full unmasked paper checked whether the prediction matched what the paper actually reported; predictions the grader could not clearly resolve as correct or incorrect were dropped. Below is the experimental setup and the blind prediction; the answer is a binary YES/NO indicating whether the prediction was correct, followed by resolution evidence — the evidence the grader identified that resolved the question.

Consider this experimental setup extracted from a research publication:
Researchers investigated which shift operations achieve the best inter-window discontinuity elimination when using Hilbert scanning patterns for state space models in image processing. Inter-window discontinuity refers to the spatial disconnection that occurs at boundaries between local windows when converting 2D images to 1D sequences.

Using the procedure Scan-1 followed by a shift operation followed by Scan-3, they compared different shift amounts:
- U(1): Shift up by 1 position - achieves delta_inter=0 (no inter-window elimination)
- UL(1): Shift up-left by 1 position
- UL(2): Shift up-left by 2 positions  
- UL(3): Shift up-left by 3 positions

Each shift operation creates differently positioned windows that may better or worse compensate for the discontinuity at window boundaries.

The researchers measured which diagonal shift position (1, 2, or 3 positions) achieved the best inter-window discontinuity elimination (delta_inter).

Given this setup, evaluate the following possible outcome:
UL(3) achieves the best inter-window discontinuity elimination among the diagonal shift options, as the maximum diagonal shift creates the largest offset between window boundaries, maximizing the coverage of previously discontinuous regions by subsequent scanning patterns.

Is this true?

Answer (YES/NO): YES